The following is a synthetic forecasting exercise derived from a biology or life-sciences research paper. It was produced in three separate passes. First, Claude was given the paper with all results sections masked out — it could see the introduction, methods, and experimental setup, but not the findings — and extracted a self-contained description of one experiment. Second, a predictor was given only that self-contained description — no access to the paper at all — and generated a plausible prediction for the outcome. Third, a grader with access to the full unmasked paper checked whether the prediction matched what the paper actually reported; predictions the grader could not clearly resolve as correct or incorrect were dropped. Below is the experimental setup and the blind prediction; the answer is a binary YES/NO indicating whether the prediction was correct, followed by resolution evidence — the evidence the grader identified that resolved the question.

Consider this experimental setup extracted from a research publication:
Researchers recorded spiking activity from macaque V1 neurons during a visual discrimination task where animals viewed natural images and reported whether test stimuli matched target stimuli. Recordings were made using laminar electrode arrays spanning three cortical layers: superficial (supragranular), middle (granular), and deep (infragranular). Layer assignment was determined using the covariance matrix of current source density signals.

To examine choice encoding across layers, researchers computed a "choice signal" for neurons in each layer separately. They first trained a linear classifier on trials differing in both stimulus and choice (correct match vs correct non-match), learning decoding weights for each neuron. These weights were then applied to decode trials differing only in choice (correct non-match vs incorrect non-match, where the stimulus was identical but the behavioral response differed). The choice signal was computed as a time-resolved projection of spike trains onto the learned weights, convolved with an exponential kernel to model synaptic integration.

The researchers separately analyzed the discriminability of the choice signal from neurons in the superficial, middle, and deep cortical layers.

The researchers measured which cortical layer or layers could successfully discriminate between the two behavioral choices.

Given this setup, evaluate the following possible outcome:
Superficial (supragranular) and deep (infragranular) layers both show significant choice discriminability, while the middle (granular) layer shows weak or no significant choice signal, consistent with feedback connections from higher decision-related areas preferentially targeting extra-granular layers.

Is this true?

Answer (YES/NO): NO